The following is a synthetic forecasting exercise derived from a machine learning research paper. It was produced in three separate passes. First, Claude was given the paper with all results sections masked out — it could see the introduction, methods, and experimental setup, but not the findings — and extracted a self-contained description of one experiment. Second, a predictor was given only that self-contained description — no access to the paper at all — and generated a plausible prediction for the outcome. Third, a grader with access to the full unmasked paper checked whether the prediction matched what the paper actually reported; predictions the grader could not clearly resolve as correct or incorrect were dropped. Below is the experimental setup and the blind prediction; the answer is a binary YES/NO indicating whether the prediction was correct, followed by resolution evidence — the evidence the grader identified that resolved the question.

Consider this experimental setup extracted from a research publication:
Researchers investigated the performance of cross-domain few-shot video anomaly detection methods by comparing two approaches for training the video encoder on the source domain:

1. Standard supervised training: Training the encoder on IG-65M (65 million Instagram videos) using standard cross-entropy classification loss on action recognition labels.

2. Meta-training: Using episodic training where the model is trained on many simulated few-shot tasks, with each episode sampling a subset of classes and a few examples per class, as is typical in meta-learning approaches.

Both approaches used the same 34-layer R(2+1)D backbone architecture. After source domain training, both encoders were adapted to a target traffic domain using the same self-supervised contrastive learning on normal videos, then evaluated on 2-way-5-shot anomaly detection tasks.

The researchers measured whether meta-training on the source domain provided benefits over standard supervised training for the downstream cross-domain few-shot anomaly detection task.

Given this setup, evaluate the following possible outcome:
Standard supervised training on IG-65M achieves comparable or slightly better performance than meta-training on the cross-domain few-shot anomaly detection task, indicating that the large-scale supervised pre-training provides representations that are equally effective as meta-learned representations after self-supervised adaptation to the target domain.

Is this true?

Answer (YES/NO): YES